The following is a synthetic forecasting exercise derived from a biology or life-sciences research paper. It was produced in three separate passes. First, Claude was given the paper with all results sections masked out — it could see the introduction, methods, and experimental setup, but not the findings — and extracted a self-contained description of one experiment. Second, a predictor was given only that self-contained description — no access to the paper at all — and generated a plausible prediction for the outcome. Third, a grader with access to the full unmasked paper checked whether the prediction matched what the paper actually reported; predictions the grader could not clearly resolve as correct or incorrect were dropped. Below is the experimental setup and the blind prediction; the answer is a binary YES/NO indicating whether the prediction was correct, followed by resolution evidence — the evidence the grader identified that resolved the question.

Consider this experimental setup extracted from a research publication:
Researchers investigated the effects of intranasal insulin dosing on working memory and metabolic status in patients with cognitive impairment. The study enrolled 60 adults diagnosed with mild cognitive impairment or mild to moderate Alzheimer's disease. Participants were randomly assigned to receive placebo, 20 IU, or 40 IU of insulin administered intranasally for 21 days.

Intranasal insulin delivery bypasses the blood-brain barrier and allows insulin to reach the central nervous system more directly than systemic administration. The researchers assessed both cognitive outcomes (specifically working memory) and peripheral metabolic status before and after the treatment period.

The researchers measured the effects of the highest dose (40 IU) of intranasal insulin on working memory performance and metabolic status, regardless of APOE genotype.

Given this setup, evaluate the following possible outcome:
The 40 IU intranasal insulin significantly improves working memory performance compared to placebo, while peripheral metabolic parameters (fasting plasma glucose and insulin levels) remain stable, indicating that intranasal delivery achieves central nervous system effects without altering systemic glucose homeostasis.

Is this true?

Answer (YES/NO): NO